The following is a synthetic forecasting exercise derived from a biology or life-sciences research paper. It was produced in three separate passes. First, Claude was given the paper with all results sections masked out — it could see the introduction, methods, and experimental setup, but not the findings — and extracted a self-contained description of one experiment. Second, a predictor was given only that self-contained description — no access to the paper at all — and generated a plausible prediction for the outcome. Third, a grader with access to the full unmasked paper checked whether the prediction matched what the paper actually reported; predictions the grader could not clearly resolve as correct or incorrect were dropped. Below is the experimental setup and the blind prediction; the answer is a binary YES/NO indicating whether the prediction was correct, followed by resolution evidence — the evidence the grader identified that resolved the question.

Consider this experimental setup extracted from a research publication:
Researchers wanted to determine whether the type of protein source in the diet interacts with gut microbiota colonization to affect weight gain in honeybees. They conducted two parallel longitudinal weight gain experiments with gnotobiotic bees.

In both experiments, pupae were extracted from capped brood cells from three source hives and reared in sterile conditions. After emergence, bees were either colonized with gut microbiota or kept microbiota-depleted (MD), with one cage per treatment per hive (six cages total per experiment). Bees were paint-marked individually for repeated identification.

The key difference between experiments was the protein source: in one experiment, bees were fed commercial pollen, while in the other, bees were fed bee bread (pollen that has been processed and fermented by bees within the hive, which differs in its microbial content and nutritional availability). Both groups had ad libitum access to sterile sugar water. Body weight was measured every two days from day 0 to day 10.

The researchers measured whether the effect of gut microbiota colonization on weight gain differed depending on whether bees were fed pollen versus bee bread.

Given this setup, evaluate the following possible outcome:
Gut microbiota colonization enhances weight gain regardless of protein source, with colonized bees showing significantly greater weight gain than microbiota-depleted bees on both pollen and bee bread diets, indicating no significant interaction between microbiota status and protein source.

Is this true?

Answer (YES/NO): NO